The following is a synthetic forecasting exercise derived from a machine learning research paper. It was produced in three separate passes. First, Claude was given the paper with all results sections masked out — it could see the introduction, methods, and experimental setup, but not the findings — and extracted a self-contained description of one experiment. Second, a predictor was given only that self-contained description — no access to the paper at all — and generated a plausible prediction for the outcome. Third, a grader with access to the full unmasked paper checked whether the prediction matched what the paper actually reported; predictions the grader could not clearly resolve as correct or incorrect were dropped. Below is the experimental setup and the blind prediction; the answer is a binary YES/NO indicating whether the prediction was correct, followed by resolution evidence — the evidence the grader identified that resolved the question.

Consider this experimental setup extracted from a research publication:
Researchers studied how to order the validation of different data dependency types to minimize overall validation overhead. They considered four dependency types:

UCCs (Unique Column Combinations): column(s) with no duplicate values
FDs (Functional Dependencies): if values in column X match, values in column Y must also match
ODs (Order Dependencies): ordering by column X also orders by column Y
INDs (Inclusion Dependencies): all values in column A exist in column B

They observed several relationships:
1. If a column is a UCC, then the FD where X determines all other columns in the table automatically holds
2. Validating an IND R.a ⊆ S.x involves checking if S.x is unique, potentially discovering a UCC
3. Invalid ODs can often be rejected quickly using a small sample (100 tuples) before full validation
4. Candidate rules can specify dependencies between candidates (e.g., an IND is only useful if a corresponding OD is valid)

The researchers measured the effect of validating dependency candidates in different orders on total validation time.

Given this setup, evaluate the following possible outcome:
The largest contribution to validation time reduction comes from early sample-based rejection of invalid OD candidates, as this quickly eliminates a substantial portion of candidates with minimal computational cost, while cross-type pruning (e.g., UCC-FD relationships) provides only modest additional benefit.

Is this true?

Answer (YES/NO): NO